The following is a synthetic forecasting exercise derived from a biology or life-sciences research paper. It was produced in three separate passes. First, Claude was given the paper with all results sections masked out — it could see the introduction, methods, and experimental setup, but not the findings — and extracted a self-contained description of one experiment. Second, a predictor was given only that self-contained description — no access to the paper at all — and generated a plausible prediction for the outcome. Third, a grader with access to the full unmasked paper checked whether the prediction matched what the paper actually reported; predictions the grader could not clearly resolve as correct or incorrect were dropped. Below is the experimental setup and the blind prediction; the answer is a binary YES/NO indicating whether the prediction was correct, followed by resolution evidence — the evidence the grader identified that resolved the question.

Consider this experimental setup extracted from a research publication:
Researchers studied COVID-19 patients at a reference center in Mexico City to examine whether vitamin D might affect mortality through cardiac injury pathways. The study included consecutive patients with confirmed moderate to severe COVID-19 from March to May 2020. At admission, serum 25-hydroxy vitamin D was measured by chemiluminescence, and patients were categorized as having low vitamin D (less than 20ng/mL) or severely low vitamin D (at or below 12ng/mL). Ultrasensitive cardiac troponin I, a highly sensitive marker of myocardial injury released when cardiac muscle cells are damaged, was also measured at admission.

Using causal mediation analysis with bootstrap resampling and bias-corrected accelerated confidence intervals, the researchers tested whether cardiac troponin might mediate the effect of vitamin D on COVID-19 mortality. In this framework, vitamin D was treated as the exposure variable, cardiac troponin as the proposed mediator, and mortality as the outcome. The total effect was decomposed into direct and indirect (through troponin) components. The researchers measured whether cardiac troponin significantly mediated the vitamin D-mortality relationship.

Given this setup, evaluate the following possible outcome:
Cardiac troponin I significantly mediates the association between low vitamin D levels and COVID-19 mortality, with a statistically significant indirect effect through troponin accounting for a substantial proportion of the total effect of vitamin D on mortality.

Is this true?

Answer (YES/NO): YES